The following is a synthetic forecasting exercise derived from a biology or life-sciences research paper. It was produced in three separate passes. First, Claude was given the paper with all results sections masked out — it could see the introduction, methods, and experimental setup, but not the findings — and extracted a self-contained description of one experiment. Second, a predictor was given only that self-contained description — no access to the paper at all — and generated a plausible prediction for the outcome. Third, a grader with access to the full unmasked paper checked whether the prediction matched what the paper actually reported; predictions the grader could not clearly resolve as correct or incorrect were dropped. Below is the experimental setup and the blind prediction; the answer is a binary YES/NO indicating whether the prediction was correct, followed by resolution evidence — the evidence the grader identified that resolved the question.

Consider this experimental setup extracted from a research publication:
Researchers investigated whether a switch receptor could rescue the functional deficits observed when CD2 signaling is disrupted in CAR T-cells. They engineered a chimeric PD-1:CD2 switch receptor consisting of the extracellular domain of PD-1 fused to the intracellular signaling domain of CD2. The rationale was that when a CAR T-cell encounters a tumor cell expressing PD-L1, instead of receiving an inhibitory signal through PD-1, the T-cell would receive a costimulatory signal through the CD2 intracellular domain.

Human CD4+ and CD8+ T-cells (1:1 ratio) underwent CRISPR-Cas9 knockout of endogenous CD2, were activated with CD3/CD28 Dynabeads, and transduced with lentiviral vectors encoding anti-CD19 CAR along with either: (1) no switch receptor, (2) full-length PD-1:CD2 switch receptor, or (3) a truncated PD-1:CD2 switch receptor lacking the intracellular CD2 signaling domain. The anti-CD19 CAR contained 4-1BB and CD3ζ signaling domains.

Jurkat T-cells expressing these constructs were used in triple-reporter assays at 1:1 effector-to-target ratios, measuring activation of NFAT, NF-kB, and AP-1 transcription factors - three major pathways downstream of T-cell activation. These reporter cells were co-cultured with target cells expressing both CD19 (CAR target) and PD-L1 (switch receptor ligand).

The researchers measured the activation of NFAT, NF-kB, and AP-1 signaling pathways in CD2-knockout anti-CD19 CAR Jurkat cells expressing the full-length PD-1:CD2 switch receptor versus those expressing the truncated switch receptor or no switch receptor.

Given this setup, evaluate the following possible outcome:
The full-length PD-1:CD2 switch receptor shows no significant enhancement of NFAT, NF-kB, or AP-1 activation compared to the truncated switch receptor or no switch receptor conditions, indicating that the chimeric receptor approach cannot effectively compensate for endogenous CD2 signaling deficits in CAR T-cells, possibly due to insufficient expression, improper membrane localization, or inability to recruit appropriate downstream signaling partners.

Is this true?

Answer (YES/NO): NO